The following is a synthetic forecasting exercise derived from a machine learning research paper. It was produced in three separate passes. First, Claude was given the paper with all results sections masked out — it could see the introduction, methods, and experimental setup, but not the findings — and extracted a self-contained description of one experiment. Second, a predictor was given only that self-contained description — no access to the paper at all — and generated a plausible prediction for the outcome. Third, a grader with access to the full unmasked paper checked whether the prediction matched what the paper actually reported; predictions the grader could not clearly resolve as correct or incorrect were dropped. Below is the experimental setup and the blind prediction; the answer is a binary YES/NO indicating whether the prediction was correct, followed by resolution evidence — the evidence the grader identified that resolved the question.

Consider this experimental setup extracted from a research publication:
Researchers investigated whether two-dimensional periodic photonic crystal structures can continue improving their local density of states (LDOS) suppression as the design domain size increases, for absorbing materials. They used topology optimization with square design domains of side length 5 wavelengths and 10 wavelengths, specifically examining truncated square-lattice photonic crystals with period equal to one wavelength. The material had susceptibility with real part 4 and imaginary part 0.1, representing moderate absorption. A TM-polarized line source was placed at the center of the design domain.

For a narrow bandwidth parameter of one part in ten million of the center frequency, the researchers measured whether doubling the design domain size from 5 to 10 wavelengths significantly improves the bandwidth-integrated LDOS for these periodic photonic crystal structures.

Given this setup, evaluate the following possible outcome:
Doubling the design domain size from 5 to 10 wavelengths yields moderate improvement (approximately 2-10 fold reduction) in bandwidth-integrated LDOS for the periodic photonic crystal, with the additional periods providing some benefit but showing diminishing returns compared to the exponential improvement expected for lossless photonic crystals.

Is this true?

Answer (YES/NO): NO